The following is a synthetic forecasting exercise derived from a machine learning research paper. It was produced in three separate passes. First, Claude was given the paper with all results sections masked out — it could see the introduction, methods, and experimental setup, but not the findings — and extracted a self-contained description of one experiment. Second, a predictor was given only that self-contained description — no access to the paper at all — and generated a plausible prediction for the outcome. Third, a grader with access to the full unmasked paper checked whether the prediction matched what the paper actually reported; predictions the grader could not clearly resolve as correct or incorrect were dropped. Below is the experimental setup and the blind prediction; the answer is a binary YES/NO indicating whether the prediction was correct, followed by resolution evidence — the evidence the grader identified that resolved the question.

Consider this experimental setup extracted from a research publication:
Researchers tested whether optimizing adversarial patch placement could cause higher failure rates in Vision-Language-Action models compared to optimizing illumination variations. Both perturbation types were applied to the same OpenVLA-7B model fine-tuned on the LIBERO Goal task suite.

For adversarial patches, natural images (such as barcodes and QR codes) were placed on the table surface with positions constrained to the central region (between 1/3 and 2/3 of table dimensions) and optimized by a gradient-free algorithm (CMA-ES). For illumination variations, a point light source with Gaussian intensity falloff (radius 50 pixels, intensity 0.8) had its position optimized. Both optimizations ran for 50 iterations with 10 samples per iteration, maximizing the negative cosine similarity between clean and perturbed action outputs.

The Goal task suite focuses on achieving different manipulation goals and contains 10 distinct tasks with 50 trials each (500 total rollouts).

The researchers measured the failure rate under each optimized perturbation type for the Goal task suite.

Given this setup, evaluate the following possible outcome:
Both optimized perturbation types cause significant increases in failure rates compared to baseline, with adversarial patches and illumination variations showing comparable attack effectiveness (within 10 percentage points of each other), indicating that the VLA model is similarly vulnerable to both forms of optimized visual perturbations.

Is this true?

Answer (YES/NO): NO